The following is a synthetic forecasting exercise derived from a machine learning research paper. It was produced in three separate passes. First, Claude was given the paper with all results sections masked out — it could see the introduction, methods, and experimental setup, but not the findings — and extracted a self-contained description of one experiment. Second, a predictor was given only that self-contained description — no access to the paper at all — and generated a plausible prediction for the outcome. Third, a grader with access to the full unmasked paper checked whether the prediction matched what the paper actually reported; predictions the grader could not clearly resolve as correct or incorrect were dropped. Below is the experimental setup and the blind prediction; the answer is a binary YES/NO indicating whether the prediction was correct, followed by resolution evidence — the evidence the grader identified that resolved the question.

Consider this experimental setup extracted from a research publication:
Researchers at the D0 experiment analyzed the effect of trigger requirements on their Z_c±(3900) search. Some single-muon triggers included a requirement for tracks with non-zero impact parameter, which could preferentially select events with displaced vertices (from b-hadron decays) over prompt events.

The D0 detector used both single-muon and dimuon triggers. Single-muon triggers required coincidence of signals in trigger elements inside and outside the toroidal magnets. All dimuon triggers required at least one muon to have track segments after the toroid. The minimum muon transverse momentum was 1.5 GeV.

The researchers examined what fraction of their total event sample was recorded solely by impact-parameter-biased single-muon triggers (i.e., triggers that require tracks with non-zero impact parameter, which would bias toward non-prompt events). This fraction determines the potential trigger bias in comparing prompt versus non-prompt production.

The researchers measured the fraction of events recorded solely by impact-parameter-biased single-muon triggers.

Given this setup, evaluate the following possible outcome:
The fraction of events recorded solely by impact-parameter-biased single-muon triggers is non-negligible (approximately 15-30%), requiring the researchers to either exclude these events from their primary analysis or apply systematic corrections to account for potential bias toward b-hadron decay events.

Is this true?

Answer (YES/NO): NO